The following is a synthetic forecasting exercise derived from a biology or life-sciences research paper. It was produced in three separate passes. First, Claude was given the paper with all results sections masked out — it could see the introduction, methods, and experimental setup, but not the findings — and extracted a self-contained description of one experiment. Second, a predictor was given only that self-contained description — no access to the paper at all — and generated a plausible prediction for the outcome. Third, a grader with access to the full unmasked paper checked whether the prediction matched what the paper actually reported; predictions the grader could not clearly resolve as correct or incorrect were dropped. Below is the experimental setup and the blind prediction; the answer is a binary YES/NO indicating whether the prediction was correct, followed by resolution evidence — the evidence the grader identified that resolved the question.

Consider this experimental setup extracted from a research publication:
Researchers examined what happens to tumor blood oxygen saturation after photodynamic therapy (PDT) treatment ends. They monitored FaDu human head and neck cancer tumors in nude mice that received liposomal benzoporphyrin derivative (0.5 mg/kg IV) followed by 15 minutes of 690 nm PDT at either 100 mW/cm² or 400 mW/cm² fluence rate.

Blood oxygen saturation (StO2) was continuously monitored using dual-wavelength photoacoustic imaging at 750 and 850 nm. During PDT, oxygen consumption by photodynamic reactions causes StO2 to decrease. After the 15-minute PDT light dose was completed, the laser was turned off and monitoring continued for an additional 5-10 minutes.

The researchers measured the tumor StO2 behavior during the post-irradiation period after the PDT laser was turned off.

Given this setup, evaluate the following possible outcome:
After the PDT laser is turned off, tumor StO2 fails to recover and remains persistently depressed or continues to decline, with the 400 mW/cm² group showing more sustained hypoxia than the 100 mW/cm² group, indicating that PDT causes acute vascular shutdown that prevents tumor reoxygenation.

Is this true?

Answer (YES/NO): NO